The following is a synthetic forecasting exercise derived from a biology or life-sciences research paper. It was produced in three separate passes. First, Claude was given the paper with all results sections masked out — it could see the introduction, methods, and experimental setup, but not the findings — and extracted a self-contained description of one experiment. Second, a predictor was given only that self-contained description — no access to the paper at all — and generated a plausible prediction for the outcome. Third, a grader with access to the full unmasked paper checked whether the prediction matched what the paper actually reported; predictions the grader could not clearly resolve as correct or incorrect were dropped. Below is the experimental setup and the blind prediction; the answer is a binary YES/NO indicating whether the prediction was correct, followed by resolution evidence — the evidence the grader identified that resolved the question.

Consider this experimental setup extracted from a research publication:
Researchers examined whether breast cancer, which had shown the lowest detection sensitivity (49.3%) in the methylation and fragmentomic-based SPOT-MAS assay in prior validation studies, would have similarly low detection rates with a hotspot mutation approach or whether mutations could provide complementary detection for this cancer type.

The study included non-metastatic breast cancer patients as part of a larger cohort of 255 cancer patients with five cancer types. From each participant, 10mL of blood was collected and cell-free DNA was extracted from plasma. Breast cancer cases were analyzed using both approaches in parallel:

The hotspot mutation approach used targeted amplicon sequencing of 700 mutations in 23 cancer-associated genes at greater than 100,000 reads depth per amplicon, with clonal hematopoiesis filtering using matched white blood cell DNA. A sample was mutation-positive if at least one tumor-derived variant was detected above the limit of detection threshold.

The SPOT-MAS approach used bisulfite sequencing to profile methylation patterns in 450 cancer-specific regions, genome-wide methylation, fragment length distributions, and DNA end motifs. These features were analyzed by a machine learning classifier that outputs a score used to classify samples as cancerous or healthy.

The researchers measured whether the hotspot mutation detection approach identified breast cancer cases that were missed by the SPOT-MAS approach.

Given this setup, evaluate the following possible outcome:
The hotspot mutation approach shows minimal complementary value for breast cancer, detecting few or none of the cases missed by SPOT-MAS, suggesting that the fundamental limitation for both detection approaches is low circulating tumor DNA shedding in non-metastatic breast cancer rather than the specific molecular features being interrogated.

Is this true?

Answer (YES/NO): NO